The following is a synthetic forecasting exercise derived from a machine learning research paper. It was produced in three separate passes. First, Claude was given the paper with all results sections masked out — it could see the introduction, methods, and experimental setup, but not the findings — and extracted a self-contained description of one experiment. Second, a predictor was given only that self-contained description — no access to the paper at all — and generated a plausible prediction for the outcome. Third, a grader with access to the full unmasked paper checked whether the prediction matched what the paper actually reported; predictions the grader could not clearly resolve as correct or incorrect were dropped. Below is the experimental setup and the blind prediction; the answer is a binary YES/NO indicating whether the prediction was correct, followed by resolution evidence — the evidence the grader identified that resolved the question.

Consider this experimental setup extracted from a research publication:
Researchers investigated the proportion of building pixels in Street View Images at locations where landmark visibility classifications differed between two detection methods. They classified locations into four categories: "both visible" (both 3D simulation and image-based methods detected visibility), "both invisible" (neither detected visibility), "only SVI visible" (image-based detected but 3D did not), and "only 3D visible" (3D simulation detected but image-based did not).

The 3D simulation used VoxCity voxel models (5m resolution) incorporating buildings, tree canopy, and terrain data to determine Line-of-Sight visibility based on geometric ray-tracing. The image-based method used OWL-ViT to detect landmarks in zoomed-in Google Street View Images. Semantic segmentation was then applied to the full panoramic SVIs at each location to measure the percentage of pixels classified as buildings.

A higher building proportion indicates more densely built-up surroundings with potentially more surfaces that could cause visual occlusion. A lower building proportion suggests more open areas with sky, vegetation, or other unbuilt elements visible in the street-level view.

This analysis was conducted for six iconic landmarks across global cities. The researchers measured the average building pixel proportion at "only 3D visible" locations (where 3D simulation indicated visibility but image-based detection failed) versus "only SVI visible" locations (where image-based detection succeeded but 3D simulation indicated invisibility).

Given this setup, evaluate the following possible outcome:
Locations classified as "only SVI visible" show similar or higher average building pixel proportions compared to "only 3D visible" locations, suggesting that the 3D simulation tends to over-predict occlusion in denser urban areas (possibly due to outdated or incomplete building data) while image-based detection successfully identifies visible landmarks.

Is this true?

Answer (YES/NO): YES